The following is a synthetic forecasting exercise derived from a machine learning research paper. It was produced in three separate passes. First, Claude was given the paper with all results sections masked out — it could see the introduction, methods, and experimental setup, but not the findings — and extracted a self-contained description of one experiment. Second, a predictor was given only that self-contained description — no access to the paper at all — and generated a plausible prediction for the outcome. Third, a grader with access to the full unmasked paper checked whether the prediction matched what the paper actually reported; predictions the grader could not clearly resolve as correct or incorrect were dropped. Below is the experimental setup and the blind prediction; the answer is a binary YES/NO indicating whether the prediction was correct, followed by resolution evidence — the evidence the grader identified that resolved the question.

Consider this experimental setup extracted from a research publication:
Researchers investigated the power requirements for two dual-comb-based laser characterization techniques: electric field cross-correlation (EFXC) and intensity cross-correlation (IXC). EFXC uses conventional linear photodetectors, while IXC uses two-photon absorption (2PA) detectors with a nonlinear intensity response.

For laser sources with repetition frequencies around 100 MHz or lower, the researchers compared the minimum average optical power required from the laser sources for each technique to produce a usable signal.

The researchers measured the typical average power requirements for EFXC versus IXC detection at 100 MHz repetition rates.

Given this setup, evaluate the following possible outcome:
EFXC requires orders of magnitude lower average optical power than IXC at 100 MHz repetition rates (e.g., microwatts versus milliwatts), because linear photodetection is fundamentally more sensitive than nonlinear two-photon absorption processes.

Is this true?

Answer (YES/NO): YES